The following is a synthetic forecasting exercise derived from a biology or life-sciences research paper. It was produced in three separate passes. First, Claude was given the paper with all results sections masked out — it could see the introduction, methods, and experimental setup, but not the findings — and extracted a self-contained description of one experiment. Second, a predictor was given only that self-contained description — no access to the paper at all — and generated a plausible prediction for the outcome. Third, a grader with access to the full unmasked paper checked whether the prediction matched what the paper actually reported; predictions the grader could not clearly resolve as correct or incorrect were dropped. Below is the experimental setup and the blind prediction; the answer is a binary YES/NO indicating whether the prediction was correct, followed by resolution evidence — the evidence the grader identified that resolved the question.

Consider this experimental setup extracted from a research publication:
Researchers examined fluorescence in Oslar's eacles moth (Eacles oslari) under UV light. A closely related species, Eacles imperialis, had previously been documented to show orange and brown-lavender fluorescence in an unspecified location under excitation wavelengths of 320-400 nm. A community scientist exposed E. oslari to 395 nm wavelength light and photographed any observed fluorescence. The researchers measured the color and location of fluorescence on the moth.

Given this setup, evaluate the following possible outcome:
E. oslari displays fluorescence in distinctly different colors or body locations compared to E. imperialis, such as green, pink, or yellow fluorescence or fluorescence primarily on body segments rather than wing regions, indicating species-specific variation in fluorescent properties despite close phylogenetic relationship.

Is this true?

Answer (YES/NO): YES